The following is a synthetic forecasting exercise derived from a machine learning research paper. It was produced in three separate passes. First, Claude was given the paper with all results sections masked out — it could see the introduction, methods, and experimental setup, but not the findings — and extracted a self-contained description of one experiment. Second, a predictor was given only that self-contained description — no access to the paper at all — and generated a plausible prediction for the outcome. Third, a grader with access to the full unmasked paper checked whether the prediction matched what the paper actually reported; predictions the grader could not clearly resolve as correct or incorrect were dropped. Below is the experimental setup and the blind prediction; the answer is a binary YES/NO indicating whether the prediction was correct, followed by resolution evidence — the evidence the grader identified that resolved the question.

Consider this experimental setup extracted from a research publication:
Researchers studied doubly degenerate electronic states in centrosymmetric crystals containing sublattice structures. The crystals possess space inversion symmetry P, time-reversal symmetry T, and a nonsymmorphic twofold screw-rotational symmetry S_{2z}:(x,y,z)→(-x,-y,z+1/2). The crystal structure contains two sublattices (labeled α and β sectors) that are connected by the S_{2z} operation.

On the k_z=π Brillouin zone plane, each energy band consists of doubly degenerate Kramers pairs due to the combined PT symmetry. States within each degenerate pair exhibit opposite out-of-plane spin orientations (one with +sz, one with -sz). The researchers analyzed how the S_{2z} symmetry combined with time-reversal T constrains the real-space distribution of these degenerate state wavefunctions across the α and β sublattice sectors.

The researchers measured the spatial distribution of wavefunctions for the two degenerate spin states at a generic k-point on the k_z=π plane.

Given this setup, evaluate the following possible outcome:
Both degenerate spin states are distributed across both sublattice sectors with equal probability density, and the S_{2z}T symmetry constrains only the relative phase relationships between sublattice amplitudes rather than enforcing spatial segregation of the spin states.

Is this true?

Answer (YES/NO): NO